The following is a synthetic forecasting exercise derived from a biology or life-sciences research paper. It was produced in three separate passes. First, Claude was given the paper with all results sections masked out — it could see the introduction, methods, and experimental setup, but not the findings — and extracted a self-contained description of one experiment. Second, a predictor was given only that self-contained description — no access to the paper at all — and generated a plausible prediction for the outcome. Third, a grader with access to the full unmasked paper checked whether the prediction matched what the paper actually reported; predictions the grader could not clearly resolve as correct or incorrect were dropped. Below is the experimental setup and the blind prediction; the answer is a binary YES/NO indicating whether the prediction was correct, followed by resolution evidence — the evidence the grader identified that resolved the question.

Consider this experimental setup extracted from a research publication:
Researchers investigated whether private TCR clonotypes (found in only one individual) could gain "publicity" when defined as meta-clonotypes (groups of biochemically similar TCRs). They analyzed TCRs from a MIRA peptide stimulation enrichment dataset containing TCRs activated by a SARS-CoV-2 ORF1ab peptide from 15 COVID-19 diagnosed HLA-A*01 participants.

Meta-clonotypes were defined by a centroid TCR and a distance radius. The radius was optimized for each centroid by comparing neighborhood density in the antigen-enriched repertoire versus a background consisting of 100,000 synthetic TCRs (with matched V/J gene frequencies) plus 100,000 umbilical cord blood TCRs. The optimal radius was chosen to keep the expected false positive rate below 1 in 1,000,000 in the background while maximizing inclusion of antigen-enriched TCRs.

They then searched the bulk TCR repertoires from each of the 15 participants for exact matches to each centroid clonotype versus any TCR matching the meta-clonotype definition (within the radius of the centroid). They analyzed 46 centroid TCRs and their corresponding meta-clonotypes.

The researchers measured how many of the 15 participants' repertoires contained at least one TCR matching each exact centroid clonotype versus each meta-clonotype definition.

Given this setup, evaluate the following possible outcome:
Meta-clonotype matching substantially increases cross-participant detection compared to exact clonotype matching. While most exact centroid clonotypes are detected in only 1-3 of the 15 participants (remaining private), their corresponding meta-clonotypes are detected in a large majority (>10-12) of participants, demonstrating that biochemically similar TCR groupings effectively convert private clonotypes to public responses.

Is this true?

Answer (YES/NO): NO